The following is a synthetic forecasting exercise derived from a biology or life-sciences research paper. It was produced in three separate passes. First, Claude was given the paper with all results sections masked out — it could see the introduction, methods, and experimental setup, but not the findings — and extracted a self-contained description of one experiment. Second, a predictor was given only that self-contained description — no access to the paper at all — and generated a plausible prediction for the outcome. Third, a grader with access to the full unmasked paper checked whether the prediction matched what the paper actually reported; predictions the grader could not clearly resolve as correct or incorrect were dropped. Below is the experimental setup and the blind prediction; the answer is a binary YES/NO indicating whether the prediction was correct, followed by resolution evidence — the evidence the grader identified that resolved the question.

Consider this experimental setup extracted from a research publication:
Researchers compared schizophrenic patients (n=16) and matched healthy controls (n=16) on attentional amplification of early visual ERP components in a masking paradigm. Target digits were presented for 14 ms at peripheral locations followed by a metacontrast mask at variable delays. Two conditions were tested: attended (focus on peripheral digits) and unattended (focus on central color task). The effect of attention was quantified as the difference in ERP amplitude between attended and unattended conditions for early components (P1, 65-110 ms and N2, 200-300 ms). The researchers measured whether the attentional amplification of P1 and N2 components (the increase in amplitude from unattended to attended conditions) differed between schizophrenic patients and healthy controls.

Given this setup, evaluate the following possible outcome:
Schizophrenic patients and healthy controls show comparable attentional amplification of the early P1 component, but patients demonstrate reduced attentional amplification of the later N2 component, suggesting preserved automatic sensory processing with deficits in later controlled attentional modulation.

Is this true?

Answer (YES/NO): NO